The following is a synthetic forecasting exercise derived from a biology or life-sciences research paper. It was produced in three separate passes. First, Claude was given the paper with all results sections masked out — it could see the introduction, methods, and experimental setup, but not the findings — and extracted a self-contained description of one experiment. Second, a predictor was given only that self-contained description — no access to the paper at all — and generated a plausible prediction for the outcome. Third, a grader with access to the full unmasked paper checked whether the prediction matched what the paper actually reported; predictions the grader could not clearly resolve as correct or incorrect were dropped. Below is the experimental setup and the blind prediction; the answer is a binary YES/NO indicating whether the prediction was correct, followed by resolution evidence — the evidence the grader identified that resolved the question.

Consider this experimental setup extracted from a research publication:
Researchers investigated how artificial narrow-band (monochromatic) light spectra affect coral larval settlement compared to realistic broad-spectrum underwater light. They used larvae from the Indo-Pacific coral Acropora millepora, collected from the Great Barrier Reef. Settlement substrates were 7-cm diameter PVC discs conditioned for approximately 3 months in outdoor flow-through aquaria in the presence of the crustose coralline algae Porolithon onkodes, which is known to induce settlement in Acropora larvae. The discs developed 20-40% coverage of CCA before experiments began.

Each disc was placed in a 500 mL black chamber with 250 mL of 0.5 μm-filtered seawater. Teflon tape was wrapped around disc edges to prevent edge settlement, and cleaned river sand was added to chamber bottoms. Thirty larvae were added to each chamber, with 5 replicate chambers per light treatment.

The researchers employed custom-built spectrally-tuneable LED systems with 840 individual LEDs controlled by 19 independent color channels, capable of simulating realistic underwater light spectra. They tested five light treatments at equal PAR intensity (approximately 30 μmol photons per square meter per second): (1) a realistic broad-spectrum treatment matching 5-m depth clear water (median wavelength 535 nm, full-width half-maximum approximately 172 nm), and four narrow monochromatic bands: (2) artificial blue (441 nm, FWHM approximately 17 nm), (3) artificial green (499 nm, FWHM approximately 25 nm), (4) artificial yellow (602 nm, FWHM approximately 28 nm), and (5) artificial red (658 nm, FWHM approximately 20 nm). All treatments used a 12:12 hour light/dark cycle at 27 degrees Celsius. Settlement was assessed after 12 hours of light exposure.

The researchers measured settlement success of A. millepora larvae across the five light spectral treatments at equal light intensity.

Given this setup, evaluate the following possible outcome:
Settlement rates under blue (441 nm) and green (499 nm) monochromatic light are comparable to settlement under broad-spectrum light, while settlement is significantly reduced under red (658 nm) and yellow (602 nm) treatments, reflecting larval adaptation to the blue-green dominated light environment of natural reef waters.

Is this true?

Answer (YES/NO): NO